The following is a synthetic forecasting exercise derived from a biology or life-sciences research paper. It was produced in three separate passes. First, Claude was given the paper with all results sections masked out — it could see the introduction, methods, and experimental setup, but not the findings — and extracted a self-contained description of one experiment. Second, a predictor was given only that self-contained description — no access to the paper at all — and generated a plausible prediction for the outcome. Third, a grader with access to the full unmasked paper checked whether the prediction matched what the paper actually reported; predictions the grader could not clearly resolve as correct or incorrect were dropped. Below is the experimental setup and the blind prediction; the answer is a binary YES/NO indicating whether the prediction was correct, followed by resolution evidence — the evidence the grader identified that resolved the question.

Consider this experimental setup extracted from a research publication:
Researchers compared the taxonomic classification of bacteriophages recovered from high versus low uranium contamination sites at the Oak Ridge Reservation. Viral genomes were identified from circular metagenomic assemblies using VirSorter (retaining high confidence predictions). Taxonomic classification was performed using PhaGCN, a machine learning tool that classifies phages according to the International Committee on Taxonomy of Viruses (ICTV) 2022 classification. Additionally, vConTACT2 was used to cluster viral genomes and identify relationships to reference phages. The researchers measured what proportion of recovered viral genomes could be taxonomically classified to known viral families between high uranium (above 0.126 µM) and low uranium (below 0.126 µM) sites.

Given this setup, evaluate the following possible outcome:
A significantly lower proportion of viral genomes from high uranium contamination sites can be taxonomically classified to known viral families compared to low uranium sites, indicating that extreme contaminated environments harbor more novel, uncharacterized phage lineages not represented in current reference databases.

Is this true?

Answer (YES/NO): NO